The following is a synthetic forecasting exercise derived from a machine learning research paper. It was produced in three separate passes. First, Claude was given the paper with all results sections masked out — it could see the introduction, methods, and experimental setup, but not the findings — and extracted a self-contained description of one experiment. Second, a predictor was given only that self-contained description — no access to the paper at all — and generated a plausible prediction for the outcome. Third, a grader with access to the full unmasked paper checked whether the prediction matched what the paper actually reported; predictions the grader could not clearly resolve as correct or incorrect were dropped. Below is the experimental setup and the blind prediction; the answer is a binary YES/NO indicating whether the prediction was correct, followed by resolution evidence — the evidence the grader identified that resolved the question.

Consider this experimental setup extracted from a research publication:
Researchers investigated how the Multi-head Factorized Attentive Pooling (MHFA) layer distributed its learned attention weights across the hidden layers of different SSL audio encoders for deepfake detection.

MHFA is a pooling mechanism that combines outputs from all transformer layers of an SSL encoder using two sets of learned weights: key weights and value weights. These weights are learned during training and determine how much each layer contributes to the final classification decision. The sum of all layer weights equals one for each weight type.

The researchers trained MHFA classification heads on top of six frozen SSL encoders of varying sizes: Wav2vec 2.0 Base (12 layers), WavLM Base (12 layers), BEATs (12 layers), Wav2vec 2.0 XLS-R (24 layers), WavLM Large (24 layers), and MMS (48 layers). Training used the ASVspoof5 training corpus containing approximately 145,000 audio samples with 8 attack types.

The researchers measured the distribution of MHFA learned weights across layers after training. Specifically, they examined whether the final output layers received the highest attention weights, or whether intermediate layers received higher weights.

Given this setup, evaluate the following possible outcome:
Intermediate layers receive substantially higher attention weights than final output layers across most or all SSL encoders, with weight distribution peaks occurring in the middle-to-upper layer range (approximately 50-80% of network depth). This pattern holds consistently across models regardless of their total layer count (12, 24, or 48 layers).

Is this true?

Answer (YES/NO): NO